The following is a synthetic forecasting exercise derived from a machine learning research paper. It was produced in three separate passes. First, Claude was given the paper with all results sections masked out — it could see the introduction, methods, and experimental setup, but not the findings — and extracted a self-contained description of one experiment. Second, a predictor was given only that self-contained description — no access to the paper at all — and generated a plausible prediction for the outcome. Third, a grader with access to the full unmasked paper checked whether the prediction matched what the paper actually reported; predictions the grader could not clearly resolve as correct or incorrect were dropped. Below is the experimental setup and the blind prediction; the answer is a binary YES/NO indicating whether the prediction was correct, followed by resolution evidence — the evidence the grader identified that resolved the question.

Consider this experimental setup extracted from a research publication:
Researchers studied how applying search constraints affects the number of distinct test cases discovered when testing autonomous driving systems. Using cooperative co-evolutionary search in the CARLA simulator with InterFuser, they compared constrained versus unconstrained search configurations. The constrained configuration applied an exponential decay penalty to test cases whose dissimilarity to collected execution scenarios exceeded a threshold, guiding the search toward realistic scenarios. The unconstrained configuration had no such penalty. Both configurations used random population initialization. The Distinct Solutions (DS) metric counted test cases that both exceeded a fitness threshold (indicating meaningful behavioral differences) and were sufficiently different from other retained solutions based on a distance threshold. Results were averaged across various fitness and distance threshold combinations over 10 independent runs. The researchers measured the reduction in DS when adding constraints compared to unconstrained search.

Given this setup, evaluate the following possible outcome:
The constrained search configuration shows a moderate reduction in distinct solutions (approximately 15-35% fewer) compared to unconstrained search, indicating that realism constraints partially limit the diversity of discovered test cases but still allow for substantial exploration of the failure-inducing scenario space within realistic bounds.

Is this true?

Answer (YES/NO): YES